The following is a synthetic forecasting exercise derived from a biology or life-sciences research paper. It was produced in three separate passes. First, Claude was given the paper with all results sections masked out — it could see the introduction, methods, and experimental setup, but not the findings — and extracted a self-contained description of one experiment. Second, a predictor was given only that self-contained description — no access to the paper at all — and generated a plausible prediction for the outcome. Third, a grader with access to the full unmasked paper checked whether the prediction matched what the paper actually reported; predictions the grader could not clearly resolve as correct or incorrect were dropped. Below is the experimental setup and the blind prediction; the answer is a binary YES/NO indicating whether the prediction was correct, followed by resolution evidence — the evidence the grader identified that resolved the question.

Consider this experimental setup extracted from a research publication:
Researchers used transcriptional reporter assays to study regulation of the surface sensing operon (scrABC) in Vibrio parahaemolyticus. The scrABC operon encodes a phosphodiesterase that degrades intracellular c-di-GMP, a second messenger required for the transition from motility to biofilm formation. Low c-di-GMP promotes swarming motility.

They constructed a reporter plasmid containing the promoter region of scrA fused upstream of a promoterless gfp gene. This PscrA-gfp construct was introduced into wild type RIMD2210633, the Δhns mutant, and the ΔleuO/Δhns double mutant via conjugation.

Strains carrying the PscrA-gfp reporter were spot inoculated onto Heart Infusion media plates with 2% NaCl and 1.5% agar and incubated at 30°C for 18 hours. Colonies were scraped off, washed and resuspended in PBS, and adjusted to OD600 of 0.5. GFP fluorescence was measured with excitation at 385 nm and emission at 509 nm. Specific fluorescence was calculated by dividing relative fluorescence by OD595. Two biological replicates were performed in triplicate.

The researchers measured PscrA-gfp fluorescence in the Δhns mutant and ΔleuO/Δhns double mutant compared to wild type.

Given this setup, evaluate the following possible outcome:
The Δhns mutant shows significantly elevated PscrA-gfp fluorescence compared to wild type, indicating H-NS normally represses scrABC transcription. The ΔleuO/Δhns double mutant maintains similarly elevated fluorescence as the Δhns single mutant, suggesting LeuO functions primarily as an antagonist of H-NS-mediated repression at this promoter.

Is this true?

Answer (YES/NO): NO